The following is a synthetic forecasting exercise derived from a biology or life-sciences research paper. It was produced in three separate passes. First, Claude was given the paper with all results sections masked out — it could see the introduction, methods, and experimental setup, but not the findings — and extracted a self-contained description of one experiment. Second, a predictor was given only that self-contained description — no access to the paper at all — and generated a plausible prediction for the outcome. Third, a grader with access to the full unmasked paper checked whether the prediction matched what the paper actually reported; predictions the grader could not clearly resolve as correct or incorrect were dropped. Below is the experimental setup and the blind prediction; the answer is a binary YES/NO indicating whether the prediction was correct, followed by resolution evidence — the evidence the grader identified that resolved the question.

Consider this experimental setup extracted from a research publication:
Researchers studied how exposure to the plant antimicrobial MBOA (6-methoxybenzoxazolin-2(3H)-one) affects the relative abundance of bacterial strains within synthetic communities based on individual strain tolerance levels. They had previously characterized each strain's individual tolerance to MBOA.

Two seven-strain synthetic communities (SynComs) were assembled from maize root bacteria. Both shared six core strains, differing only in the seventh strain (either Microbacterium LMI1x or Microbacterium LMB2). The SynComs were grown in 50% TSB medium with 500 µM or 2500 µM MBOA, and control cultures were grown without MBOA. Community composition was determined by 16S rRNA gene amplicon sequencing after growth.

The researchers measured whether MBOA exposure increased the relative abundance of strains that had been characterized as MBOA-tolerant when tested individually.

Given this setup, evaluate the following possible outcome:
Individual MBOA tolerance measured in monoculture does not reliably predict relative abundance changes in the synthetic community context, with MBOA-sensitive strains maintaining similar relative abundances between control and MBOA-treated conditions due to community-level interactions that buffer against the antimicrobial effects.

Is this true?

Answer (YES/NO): NO